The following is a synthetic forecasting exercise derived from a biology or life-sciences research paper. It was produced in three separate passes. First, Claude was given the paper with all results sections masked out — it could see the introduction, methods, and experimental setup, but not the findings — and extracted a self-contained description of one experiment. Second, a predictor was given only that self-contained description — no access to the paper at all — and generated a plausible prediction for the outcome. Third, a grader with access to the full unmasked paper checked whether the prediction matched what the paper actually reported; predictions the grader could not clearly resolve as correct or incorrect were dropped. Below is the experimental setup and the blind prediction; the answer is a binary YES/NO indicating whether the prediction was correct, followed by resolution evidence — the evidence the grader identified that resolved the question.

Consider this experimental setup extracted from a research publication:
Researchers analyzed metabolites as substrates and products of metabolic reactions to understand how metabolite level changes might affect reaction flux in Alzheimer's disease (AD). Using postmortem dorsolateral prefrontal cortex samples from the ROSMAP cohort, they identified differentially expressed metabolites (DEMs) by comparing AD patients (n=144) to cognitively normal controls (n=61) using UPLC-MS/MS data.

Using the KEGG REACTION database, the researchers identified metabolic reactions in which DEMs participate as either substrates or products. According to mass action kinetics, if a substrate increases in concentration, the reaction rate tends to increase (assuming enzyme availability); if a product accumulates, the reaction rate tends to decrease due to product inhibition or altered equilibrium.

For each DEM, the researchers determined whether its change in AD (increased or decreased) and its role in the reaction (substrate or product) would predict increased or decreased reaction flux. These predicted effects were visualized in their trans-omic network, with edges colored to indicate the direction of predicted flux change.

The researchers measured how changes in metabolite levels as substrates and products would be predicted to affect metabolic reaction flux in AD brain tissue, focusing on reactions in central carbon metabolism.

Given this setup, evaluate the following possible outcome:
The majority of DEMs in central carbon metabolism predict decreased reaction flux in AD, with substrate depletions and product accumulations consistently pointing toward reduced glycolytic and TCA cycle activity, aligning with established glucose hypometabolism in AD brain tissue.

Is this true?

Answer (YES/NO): NO